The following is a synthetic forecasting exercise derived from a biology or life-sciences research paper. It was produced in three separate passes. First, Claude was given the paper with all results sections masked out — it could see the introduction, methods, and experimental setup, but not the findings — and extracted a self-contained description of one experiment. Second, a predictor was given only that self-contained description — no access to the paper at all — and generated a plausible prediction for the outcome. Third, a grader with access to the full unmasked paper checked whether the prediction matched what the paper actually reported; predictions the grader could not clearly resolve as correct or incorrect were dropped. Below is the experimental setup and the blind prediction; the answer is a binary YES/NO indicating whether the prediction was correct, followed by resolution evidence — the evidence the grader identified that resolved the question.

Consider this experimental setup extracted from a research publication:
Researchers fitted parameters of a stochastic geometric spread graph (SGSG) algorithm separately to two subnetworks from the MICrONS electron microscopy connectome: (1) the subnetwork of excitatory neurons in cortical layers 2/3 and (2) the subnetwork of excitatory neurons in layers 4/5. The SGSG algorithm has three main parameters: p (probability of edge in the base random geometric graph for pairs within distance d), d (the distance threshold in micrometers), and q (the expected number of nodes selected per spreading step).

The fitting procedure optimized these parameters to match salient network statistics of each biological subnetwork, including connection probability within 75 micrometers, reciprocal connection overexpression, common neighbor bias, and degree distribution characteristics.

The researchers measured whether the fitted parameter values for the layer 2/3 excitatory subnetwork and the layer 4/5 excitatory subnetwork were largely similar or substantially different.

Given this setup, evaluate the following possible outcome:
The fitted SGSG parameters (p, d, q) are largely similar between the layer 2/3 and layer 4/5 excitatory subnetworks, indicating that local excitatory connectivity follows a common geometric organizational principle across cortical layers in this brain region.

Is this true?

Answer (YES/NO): YES